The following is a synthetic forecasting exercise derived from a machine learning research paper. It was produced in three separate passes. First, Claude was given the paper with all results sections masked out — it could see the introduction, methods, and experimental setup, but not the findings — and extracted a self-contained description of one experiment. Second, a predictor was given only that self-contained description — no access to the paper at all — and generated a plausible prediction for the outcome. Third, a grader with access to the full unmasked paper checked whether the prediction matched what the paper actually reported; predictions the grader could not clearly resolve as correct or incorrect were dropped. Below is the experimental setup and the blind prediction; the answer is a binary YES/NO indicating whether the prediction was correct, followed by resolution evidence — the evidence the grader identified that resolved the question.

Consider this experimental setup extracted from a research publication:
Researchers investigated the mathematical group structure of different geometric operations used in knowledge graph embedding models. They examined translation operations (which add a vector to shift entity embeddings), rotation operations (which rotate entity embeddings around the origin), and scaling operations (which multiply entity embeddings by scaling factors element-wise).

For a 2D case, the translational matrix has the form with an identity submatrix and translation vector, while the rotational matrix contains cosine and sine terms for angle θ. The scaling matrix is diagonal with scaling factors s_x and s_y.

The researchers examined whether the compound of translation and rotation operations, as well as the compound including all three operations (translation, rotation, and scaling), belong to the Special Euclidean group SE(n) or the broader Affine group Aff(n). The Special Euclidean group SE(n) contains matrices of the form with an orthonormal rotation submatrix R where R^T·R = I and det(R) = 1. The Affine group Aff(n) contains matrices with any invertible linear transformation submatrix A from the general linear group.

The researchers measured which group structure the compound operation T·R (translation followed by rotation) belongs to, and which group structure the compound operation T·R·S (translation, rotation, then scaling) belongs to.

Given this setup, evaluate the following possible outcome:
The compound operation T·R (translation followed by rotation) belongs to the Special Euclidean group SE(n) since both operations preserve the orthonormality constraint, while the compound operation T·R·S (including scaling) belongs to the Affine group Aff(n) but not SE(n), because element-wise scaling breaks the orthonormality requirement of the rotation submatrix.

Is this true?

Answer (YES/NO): YES